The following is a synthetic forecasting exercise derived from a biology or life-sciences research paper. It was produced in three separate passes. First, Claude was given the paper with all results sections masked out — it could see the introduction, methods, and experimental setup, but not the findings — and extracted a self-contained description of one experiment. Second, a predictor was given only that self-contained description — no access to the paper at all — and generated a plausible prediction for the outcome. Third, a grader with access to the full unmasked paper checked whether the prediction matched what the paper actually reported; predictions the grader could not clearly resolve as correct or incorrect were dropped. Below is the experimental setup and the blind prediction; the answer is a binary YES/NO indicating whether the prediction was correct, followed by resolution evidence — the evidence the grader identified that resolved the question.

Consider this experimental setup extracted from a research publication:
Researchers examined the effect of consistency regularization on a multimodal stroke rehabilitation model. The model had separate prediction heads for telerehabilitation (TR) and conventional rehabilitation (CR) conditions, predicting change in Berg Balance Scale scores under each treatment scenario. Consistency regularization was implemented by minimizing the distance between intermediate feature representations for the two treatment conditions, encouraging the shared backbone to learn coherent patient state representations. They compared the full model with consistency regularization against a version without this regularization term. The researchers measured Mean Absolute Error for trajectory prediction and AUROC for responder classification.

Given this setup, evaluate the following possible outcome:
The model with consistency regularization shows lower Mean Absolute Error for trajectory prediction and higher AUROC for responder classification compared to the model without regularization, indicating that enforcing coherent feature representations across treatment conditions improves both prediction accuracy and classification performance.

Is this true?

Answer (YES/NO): YES